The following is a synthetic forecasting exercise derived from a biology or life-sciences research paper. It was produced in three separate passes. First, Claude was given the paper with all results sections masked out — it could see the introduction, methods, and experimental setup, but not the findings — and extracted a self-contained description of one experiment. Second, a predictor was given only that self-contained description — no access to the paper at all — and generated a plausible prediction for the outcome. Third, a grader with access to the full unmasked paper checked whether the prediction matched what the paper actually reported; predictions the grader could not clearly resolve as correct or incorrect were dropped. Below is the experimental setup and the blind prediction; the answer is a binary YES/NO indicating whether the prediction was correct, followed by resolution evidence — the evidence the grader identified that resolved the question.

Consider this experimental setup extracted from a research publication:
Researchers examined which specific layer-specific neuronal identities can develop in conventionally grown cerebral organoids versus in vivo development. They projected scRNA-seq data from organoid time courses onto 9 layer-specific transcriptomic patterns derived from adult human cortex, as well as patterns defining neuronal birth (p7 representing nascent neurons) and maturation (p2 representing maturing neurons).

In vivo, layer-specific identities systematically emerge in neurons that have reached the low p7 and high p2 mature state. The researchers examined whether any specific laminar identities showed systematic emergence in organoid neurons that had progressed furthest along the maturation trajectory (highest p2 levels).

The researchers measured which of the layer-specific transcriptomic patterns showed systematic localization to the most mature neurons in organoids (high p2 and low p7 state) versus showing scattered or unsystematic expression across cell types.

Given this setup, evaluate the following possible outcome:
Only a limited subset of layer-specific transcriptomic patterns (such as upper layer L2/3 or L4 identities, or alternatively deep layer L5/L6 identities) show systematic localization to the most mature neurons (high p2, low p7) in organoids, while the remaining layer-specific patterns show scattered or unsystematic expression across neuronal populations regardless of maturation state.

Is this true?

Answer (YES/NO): YES